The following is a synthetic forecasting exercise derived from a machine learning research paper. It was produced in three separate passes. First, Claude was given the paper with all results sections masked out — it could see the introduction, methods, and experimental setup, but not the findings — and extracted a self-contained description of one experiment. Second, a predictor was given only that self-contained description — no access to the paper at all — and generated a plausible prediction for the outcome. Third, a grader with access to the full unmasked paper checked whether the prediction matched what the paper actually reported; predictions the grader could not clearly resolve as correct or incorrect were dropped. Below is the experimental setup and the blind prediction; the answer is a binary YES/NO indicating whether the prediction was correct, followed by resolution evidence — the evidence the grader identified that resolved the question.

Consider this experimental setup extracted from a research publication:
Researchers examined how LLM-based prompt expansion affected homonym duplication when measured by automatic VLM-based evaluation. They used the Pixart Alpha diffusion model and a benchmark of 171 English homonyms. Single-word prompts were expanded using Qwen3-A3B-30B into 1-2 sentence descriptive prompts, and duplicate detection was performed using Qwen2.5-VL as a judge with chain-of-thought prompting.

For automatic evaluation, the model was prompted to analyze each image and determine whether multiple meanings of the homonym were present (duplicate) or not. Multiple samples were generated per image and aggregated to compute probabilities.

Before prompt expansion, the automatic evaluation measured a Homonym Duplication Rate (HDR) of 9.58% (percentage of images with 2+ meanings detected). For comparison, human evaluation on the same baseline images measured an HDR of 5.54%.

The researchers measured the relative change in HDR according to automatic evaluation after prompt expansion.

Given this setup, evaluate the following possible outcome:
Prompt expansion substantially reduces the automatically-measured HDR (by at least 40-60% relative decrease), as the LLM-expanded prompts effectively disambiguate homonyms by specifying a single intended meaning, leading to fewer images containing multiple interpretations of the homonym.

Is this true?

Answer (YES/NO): YES